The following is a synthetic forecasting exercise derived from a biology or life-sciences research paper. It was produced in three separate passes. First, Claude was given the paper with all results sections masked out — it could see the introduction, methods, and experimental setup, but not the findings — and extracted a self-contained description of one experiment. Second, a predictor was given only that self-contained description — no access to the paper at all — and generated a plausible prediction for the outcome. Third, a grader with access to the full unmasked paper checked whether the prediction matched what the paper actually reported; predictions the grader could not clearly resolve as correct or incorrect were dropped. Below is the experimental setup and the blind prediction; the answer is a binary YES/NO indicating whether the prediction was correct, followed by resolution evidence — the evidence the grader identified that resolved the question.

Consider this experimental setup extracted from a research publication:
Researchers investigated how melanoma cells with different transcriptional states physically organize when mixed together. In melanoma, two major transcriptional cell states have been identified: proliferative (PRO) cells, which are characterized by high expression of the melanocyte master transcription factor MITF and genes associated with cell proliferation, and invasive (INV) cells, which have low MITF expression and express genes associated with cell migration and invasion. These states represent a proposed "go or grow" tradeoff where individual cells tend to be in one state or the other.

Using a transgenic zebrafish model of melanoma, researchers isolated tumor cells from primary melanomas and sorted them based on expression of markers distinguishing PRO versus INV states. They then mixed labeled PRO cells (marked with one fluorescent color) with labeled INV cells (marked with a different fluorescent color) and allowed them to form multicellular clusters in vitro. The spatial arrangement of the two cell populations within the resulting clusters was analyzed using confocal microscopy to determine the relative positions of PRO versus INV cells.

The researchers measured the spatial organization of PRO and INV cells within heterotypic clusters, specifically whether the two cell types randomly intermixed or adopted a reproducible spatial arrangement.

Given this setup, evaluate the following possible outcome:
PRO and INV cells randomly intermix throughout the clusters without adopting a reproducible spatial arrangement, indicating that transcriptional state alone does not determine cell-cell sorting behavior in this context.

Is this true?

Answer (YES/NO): NO